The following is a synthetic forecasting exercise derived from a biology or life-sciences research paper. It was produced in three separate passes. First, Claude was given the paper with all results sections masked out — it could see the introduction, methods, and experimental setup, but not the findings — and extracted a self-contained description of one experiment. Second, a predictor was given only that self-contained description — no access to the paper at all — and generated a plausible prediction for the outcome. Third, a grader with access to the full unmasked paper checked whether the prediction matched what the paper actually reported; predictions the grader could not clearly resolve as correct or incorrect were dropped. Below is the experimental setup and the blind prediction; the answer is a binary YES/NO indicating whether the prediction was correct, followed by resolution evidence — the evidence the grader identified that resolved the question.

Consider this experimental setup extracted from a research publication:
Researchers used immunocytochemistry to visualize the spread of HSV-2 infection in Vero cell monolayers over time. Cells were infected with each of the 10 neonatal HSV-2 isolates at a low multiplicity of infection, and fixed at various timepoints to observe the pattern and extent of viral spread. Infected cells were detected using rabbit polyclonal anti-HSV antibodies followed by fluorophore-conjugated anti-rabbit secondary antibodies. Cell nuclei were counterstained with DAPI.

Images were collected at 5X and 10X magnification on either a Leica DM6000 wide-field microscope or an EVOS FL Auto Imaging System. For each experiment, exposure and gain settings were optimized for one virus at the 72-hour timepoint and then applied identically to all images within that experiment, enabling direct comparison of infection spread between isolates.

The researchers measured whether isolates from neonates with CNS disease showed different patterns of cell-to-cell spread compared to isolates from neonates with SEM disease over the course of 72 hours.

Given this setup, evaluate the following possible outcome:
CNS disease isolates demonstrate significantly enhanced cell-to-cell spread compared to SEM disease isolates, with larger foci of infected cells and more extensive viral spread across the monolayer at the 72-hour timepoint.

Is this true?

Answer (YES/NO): NO